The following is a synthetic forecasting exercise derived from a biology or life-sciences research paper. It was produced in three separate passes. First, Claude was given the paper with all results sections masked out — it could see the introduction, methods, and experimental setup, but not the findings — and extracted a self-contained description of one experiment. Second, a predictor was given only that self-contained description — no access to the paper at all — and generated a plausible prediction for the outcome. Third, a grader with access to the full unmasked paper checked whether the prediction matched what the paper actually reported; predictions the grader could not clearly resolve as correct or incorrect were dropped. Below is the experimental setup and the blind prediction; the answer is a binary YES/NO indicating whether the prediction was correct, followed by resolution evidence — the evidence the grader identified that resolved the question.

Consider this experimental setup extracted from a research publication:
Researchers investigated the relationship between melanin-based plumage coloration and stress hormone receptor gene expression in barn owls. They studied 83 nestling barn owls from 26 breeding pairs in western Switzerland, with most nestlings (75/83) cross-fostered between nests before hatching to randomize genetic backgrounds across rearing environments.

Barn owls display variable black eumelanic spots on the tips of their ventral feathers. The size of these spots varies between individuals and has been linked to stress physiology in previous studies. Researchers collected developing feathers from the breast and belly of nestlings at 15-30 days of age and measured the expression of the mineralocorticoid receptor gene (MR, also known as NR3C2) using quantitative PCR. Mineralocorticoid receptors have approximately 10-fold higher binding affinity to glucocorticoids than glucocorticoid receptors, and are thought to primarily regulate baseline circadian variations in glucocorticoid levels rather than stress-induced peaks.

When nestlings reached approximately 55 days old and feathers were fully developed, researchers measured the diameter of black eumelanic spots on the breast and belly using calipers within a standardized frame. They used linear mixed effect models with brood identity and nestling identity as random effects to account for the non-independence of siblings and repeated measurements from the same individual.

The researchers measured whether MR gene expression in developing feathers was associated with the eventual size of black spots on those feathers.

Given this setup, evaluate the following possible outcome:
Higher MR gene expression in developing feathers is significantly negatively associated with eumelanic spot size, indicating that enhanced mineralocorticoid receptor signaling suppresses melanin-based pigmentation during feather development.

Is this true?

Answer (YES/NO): YES